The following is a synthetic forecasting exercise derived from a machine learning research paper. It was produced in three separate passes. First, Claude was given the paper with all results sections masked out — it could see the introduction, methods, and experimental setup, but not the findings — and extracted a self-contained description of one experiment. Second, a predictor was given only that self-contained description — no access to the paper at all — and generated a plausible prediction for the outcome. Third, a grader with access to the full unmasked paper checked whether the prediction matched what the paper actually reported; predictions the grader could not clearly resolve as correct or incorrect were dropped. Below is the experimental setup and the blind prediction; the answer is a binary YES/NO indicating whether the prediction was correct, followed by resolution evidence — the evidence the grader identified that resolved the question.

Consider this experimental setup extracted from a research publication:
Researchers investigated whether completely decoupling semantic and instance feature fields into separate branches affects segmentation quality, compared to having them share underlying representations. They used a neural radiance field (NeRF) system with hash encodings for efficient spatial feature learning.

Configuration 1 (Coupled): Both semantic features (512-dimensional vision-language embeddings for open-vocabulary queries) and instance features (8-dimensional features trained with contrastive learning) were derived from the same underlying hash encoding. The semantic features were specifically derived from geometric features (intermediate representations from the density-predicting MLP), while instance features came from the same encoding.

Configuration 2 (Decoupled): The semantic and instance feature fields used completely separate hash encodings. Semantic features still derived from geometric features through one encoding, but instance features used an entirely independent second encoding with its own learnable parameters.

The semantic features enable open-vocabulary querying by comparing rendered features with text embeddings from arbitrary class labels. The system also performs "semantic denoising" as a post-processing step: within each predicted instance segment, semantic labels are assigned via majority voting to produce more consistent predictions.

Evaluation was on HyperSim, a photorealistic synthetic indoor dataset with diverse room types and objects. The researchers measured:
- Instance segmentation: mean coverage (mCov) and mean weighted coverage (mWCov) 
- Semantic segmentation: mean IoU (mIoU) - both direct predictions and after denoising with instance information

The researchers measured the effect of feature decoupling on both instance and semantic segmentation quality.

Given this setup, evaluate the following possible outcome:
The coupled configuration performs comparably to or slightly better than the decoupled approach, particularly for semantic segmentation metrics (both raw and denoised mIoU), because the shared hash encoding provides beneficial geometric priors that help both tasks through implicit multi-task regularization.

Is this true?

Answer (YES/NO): NO